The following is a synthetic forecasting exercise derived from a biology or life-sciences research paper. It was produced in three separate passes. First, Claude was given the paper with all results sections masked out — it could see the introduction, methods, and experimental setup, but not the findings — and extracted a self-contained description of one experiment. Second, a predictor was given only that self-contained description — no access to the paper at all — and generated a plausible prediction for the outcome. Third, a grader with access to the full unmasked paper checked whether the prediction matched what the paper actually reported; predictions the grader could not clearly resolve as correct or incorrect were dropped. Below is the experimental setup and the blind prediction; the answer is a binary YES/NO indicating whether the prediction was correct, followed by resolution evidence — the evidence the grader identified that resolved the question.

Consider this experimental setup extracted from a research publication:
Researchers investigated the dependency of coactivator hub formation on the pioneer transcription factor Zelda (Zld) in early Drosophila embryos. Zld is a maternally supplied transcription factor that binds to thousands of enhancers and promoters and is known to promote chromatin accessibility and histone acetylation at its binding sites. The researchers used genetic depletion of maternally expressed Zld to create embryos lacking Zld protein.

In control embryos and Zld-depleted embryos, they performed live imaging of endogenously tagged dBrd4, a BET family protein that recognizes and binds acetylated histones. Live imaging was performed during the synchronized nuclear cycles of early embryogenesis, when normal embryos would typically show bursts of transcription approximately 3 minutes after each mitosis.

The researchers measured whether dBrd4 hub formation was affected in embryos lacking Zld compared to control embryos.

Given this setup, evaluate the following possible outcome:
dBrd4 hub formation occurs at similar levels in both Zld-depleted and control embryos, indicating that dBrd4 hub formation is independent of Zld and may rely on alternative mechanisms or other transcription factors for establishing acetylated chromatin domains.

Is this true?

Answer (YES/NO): NO